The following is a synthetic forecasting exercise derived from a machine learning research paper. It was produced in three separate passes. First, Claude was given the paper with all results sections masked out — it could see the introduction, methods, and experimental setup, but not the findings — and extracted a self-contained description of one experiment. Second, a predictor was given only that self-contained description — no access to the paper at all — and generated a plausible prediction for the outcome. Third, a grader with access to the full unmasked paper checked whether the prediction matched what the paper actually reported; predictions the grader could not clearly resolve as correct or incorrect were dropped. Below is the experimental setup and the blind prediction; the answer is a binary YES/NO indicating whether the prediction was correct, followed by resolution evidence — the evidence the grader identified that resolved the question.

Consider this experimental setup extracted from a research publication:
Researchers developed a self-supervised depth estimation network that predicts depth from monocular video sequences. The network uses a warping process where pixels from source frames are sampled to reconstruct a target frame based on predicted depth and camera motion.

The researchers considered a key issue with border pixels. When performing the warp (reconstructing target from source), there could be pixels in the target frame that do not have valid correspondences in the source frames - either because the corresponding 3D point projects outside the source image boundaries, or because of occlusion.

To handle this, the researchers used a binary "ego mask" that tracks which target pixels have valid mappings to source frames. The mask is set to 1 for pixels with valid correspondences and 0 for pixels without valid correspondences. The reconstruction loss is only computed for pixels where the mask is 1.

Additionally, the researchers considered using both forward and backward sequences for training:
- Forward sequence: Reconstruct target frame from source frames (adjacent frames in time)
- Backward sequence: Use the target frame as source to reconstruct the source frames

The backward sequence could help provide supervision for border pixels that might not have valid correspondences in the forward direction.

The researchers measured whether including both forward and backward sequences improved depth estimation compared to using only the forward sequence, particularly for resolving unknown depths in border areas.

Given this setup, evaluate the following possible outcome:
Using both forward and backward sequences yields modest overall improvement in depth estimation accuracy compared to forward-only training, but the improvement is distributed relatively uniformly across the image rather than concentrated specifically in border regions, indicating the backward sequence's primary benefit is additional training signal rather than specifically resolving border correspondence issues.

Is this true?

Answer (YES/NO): NO